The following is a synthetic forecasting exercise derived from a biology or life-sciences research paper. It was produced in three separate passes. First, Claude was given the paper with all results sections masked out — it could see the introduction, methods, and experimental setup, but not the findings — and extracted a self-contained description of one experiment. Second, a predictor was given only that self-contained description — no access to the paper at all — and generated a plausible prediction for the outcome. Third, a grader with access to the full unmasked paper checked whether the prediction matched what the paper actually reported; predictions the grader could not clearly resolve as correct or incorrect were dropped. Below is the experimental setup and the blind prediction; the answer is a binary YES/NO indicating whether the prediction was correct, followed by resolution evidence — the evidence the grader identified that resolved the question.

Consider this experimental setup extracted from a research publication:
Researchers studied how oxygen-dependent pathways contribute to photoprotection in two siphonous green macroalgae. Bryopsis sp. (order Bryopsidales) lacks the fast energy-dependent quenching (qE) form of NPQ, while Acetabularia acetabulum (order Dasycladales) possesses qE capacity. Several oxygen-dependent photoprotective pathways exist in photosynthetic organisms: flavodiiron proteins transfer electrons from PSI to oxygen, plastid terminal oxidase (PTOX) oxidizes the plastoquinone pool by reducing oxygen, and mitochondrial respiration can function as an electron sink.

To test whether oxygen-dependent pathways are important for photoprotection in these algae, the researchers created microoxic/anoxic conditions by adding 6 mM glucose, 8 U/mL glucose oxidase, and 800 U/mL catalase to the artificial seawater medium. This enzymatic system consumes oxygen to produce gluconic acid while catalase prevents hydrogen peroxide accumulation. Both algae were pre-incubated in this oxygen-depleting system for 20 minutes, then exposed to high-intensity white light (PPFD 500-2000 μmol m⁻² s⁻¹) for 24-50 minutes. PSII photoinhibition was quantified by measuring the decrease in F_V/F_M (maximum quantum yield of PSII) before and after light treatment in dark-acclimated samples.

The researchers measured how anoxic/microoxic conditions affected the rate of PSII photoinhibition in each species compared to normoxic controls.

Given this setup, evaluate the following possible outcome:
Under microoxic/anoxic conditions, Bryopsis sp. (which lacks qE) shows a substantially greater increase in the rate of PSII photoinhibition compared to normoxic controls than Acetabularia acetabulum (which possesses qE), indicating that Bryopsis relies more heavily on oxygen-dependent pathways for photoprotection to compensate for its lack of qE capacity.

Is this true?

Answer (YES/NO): YES